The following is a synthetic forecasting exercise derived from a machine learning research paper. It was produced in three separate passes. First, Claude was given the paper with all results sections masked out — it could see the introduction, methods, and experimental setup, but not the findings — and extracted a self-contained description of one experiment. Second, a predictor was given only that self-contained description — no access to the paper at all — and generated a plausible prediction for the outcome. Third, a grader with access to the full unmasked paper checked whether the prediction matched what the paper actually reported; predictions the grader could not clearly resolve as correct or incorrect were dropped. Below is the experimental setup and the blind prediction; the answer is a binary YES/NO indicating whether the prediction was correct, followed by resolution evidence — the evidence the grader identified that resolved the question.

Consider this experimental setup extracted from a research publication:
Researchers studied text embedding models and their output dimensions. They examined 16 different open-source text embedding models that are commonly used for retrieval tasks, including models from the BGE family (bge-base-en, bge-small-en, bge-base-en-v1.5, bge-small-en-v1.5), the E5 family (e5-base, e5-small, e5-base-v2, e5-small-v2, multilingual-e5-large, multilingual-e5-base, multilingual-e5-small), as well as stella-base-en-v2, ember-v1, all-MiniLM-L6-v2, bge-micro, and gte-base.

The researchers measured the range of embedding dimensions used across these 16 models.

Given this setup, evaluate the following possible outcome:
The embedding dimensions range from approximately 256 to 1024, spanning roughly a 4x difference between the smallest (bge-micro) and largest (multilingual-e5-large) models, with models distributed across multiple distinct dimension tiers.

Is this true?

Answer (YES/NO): NO